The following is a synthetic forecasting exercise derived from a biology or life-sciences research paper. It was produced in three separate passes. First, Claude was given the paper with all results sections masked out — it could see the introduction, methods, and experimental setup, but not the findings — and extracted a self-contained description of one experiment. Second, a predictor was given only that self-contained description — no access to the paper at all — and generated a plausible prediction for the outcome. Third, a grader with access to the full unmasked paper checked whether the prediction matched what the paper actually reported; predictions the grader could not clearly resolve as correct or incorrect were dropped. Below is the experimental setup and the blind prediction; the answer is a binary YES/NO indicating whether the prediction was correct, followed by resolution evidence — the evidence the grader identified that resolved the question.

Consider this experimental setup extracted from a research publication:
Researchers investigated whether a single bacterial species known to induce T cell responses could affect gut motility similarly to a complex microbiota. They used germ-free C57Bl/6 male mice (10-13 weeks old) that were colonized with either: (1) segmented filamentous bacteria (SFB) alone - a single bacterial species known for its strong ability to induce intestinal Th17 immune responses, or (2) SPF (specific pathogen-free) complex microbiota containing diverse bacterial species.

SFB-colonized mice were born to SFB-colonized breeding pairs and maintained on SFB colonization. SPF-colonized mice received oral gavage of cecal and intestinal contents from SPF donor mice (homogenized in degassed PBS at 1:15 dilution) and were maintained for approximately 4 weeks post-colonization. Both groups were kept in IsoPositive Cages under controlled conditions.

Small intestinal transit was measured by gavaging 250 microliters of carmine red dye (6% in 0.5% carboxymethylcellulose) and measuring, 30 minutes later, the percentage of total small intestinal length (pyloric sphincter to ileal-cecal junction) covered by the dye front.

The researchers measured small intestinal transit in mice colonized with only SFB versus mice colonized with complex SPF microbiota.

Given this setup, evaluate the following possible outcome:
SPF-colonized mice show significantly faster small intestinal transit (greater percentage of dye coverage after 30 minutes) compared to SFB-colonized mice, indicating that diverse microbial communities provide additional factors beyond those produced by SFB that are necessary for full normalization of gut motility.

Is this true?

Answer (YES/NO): YES